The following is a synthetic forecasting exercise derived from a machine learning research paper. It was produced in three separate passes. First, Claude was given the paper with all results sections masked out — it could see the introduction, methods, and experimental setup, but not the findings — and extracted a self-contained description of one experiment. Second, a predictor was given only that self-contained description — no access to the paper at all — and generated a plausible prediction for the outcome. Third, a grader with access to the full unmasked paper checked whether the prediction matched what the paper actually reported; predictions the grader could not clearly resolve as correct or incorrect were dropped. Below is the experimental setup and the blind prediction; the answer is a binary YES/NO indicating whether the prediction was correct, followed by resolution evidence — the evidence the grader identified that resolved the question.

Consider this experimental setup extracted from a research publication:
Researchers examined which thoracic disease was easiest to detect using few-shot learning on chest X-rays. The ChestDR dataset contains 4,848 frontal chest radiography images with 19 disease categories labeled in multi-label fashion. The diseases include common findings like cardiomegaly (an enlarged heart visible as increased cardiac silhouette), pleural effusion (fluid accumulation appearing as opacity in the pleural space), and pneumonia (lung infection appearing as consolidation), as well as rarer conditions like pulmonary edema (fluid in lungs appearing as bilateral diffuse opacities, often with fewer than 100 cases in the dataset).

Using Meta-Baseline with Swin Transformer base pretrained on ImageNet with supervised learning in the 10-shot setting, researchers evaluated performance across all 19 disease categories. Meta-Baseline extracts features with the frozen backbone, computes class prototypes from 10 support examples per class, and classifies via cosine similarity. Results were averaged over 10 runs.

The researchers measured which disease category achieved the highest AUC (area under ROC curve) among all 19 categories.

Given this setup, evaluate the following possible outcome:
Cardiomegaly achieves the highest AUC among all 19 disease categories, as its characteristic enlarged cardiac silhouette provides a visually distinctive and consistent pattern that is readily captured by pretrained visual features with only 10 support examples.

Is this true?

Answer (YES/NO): NO